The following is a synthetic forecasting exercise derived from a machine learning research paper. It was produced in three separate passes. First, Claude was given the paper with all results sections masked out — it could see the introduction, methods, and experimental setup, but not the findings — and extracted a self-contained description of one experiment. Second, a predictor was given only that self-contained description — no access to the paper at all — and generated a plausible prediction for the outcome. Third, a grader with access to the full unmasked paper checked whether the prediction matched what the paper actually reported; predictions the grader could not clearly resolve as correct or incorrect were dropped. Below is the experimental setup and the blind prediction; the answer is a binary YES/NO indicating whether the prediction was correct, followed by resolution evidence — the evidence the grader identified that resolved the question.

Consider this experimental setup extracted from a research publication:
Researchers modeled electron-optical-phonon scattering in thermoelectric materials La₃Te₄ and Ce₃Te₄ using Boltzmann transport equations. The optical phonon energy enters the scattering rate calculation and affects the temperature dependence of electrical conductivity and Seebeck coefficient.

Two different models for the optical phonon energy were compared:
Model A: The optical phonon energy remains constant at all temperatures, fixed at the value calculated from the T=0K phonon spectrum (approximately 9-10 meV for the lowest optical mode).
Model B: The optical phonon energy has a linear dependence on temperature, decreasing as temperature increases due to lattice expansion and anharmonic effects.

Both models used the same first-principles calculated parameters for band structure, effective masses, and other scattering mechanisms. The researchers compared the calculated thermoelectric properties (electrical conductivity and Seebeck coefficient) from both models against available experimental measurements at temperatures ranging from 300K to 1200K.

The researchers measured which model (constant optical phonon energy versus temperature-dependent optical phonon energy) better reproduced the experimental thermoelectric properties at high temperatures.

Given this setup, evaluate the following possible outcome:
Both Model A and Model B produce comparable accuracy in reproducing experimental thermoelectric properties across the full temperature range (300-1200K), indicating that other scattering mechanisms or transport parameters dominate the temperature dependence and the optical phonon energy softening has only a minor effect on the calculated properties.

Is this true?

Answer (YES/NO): NO